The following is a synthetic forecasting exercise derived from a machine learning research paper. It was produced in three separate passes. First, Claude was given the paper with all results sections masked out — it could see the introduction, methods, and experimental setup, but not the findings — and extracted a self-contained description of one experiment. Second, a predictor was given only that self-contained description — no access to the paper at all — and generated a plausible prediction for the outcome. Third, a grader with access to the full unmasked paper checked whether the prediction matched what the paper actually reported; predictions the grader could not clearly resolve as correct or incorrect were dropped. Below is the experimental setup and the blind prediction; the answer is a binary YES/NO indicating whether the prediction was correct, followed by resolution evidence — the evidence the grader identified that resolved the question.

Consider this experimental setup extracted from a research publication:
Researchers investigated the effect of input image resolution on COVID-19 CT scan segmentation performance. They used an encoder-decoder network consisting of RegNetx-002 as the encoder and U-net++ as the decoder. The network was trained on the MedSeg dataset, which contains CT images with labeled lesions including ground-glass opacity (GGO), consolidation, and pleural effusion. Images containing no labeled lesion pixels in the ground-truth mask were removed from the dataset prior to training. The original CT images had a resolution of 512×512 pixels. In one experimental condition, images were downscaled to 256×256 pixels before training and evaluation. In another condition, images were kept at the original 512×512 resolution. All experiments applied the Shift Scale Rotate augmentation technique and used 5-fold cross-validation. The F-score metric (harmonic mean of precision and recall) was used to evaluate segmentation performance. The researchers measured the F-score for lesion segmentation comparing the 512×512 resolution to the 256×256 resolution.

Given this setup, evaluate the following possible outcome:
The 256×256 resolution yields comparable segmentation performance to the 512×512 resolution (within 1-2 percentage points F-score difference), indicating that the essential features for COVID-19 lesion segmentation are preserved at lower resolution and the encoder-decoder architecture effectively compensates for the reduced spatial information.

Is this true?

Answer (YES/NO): NO